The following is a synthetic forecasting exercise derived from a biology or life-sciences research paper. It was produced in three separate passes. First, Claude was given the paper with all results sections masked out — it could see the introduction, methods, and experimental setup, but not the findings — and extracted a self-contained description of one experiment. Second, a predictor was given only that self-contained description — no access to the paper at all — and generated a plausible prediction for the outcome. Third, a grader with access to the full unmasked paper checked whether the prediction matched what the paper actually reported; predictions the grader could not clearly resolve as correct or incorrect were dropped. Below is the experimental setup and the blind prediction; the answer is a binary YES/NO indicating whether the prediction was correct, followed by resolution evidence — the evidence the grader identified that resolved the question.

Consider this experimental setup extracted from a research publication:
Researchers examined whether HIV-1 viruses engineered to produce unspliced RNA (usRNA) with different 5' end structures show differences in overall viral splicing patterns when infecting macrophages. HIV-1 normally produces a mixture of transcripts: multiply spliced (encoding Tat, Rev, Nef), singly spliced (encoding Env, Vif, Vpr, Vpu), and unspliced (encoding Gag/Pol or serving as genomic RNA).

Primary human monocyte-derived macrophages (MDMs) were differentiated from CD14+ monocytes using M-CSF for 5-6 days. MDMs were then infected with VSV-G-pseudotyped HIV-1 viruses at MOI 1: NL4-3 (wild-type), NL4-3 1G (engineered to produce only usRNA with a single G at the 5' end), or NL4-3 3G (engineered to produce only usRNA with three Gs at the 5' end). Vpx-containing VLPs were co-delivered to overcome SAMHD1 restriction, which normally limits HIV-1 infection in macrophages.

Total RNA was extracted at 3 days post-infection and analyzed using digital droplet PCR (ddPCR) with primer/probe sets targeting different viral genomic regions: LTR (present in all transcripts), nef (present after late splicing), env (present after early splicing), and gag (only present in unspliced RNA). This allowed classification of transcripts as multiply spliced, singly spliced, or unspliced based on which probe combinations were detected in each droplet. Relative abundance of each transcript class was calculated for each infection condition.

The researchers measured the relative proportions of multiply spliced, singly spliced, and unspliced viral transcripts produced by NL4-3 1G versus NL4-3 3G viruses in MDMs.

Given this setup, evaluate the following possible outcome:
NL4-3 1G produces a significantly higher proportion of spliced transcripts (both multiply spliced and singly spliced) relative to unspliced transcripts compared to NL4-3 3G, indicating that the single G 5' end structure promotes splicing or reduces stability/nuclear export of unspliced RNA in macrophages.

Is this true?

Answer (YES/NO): NO